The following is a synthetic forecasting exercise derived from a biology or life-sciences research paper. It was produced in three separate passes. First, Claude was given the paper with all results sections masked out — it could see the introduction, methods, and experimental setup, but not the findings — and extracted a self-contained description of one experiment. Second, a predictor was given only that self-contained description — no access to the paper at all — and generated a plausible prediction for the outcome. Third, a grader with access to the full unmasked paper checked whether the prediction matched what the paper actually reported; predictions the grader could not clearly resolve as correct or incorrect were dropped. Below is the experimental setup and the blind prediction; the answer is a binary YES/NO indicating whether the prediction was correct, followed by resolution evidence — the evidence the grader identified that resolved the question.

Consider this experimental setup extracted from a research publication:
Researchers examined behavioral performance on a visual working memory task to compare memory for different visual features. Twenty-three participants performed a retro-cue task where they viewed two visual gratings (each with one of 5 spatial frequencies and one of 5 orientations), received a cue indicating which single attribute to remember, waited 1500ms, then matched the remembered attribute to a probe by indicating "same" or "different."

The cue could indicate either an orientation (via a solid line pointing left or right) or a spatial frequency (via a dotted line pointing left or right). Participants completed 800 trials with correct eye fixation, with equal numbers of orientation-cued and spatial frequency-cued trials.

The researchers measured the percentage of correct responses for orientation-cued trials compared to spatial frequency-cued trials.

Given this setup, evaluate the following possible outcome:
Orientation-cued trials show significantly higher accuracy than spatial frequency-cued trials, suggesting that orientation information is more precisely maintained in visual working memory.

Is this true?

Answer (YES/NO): YES